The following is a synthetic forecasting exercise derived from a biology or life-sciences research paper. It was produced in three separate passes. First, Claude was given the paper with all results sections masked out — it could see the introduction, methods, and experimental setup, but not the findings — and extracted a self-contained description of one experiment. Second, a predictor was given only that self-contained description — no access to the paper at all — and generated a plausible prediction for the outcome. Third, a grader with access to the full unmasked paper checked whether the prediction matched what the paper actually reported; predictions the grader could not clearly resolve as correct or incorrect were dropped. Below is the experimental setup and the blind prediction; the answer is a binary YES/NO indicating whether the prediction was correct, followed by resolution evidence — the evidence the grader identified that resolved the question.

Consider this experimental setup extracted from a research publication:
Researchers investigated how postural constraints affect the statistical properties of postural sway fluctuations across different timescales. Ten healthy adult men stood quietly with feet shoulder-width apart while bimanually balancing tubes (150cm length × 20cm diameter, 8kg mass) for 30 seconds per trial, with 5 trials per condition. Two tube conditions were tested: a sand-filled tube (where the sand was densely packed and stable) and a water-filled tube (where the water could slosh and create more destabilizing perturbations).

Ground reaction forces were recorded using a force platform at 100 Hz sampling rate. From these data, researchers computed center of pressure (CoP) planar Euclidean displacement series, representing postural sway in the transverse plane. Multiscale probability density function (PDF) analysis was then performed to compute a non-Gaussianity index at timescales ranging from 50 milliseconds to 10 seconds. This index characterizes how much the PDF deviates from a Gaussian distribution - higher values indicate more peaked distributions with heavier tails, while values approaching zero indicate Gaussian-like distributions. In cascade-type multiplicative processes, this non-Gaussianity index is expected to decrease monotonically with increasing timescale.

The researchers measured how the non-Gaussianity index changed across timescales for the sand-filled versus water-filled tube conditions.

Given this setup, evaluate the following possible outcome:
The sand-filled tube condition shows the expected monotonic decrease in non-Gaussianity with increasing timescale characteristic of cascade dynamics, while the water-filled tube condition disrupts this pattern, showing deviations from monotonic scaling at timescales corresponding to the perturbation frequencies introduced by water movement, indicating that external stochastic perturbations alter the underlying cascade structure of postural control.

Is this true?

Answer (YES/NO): NO